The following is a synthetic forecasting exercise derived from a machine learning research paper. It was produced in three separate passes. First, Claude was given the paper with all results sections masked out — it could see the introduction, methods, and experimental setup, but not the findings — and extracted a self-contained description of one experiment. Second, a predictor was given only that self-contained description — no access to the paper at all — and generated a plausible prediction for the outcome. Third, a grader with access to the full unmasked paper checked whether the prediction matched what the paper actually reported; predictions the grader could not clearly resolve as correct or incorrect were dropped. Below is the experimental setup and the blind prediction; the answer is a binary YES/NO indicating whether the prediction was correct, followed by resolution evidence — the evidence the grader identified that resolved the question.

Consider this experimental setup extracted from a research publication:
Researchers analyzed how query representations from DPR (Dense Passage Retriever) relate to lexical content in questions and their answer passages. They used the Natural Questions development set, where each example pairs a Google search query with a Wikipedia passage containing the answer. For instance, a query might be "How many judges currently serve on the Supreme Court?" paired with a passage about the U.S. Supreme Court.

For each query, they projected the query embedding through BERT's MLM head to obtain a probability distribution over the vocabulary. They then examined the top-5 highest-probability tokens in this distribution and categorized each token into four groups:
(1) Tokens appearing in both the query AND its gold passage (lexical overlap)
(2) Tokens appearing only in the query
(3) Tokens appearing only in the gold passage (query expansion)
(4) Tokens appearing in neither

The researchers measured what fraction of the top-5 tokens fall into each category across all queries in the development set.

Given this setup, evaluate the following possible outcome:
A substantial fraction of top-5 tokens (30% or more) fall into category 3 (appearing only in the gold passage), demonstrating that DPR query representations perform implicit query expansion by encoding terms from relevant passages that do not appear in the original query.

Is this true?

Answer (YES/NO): NO